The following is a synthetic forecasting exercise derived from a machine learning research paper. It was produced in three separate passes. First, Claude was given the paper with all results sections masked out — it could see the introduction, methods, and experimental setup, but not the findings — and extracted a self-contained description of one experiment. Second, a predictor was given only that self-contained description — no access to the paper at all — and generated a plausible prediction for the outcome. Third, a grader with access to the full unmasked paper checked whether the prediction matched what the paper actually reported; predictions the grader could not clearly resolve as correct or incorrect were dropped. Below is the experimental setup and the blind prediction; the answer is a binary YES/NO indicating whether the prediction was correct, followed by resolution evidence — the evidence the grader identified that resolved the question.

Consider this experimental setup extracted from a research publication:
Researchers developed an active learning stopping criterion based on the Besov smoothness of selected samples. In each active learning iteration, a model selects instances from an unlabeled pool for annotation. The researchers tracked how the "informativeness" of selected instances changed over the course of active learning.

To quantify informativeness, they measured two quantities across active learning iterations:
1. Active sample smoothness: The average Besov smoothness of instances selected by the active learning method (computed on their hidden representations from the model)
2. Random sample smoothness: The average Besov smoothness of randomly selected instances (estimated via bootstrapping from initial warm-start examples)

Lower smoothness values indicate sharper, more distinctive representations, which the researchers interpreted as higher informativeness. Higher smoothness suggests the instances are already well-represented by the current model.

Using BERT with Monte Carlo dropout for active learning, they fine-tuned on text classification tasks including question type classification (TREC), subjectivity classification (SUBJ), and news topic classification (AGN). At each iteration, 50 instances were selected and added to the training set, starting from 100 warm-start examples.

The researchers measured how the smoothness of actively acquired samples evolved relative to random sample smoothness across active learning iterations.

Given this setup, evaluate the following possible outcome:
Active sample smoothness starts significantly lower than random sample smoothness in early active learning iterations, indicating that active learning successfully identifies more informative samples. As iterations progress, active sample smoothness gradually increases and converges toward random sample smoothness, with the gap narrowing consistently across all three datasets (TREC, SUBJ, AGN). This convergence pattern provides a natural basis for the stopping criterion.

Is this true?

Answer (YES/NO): YES